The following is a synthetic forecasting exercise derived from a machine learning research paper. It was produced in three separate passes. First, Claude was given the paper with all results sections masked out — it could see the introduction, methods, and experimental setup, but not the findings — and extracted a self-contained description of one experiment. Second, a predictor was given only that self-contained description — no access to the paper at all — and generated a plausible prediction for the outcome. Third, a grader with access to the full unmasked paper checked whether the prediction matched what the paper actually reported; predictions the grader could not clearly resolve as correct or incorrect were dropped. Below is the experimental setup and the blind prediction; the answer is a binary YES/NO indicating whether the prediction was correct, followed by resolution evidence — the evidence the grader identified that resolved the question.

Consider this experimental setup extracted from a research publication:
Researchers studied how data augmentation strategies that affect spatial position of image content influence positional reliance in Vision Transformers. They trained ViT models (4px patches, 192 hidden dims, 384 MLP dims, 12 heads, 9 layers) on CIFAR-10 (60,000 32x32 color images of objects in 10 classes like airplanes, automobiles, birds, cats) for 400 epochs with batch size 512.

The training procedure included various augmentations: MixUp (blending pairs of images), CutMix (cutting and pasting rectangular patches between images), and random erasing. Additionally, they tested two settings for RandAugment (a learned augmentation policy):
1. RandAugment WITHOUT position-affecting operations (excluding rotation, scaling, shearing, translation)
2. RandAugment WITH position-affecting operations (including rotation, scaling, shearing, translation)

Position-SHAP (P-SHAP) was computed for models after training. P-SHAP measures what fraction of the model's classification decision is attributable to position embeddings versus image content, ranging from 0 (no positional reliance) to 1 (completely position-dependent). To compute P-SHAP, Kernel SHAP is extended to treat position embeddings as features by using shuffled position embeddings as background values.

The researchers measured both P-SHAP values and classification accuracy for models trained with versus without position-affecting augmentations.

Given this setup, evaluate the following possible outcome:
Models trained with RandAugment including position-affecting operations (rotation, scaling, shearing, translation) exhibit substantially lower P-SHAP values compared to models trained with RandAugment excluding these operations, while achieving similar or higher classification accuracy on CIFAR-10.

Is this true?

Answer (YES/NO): NO